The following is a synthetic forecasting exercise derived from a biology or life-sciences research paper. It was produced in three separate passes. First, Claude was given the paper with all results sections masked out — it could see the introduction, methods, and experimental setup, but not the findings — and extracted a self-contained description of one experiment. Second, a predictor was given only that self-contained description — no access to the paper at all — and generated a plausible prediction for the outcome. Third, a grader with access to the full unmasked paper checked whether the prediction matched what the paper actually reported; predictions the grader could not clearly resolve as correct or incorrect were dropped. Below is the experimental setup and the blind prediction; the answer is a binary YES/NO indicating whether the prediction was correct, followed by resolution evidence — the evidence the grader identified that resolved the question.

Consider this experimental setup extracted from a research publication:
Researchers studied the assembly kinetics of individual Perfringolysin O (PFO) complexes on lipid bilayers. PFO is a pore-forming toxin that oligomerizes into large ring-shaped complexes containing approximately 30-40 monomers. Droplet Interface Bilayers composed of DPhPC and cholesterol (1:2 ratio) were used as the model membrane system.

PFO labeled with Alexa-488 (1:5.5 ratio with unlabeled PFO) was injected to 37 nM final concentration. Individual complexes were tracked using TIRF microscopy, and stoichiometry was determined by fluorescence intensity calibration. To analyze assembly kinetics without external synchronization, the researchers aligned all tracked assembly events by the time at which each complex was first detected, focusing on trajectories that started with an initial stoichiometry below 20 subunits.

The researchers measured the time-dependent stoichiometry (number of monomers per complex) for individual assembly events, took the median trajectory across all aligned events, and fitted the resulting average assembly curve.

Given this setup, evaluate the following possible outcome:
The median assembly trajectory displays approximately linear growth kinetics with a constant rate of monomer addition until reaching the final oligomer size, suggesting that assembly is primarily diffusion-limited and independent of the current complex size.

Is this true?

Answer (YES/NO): NO